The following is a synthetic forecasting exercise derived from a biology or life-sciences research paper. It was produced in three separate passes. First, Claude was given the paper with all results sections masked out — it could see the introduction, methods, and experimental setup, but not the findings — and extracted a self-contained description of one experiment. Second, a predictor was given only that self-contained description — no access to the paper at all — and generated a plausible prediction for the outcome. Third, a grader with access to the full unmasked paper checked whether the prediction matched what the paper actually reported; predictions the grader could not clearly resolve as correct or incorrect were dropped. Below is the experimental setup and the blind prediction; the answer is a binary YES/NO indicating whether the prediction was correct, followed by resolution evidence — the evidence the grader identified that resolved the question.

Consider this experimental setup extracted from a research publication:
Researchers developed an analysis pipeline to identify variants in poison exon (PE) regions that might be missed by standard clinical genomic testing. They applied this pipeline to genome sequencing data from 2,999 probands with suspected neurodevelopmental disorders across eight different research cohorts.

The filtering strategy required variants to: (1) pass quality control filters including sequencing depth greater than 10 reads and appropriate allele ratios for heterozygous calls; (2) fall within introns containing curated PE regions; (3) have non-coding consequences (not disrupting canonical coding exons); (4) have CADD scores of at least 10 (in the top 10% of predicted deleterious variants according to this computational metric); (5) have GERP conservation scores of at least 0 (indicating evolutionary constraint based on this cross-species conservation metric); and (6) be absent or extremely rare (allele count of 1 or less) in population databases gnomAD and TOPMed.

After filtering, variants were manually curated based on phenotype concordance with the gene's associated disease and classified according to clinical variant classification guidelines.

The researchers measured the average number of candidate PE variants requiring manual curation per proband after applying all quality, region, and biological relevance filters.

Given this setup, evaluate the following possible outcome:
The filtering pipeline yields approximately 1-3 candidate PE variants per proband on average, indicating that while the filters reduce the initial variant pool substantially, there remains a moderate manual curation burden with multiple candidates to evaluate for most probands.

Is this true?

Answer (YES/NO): NO